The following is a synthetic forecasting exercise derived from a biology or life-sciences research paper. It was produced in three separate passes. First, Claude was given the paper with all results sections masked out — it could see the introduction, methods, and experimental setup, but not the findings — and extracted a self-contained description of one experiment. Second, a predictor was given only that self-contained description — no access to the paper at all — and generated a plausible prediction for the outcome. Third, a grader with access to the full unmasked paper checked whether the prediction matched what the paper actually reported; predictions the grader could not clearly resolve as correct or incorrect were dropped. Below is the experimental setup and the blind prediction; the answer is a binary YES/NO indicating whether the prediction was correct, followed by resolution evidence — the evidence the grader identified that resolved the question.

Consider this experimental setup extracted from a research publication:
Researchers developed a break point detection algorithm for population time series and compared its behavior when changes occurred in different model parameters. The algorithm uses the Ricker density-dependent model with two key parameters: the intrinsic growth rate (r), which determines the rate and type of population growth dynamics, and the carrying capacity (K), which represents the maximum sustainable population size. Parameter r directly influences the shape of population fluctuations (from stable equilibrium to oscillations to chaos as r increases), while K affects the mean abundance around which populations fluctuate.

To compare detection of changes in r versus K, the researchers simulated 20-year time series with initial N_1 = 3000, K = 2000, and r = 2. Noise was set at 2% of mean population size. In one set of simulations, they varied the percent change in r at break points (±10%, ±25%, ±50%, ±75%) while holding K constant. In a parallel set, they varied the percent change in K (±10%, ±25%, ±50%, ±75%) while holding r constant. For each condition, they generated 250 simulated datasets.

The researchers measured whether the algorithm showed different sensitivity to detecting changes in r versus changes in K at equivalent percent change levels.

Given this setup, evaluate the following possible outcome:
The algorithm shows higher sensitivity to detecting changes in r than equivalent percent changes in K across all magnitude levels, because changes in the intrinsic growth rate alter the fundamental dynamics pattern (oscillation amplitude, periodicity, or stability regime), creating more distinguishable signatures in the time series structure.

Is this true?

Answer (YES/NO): NO